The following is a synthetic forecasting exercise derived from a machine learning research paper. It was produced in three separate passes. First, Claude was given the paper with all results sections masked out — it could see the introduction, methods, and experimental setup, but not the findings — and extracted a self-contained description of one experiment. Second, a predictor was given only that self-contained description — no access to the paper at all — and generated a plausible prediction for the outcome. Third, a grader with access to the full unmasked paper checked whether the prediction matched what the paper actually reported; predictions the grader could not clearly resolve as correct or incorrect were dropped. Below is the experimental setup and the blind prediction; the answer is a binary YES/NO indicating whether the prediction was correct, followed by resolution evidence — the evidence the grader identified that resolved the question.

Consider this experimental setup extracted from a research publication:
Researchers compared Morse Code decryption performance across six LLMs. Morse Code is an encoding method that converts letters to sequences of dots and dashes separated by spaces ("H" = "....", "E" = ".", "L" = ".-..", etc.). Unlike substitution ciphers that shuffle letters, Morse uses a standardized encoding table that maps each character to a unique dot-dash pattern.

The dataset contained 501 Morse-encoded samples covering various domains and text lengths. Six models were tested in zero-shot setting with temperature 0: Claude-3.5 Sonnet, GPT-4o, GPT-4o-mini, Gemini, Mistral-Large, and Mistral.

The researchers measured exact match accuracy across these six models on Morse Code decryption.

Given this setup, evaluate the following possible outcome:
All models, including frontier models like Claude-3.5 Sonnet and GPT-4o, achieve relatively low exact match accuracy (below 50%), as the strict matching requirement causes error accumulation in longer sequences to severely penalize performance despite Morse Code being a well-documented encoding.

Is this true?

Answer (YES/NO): NO